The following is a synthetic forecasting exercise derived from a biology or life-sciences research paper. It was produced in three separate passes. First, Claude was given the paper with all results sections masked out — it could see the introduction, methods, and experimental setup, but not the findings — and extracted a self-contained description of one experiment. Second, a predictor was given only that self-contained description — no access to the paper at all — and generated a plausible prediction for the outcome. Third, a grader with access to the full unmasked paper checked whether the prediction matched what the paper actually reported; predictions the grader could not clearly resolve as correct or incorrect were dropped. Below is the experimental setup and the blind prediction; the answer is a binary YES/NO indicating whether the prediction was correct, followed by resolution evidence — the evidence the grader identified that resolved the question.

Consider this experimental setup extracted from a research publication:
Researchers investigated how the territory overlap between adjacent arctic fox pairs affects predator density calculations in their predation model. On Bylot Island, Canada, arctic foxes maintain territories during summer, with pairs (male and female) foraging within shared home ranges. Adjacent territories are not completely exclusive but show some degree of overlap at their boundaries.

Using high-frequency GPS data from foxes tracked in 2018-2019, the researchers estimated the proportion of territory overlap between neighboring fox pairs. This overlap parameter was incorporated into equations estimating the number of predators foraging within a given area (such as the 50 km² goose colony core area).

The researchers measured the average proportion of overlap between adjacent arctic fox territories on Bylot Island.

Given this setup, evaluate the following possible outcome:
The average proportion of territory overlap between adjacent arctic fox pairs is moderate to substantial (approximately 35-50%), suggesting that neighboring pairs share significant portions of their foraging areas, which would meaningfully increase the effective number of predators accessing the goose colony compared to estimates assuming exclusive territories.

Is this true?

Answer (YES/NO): NO